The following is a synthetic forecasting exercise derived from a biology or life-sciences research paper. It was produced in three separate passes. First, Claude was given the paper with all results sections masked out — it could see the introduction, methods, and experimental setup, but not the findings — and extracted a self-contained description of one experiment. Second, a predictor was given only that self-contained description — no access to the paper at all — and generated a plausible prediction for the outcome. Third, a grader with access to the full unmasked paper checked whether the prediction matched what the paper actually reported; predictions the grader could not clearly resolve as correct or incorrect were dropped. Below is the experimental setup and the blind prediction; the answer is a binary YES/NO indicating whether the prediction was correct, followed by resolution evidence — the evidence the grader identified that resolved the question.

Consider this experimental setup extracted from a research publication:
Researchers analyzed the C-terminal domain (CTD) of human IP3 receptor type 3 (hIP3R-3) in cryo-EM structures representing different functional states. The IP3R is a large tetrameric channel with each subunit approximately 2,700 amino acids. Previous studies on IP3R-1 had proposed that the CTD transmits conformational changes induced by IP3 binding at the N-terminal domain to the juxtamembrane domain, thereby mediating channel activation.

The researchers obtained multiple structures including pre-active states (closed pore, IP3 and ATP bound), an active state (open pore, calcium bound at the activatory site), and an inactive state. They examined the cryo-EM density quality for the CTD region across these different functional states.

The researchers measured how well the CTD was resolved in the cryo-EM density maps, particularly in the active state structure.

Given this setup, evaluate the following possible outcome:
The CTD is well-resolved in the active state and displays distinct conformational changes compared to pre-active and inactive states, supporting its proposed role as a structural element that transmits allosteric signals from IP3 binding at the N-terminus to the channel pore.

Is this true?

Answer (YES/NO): NO